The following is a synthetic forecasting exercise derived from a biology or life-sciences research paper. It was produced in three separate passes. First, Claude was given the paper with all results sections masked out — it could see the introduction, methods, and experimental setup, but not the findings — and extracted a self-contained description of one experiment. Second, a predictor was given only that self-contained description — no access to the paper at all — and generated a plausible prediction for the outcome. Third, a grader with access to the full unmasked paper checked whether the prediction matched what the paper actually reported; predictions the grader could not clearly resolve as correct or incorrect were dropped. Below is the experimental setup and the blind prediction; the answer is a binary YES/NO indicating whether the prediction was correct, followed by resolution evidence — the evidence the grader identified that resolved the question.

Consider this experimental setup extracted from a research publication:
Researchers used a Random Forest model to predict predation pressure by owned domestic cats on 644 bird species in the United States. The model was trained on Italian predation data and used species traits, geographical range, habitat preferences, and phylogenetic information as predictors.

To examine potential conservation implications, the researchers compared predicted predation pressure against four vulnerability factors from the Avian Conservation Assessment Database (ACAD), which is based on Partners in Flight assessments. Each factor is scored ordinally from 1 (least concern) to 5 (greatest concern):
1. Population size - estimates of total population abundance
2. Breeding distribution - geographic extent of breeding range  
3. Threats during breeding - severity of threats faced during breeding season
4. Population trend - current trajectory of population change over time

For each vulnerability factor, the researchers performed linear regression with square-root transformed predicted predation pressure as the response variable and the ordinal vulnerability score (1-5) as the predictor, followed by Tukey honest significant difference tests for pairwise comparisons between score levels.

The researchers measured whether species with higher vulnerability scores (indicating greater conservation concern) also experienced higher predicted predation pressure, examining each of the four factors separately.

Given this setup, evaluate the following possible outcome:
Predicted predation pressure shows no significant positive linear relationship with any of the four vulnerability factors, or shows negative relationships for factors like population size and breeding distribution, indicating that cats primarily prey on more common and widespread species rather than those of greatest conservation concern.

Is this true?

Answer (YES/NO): YES